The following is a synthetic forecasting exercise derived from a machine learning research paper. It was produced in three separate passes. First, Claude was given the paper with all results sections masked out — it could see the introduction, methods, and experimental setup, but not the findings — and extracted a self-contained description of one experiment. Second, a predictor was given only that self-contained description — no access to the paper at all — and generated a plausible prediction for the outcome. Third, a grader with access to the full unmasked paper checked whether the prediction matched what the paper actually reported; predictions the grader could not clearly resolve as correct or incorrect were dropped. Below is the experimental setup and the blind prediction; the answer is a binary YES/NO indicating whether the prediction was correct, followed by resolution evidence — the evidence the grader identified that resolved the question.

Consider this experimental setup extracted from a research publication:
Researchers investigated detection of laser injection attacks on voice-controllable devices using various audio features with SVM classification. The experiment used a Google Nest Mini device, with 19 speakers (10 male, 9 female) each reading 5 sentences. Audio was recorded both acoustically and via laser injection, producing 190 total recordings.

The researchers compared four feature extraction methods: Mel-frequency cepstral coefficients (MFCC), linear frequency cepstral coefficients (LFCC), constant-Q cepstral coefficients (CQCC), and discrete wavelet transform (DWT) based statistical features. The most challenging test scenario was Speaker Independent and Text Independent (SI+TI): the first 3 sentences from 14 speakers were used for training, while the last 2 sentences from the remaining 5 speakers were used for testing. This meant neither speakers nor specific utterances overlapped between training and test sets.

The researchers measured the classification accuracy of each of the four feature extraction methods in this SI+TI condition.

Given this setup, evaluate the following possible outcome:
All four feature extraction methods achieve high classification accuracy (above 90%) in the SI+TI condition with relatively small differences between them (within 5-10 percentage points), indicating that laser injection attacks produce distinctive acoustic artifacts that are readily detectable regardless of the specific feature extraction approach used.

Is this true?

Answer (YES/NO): YES